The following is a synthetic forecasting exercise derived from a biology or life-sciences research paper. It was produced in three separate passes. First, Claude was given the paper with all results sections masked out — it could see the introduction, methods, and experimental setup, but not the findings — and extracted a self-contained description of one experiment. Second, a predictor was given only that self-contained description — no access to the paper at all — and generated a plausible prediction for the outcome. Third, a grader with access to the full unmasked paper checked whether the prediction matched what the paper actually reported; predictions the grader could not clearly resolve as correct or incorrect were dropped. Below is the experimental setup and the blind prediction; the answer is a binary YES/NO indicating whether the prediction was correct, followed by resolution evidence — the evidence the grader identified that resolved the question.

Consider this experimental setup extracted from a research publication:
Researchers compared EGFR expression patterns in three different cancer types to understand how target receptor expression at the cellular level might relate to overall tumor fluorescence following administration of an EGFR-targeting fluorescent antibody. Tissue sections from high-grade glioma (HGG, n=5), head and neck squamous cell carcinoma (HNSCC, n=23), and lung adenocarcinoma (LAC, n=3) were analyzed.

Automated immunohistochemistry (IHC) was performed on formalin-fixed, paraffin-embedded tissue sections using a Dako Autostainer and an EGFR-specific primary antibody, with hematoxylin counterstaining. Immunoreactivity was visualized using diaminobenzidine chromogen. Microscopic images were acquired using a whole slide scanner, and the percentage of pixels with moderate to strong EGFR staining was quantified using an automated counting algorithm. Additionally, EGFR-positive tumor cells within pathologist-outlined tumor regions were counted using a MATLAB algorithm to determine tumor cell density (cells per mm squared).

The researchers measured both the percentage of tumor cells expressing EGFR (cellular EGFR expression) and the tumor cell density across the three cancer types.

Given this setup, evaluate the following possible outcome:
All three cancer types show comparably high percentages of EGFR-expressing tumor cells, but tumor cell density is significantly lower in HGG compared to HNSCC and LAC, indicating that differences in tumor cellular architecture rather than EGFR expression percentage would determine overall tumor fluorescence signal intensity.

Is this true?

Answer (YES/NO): NO